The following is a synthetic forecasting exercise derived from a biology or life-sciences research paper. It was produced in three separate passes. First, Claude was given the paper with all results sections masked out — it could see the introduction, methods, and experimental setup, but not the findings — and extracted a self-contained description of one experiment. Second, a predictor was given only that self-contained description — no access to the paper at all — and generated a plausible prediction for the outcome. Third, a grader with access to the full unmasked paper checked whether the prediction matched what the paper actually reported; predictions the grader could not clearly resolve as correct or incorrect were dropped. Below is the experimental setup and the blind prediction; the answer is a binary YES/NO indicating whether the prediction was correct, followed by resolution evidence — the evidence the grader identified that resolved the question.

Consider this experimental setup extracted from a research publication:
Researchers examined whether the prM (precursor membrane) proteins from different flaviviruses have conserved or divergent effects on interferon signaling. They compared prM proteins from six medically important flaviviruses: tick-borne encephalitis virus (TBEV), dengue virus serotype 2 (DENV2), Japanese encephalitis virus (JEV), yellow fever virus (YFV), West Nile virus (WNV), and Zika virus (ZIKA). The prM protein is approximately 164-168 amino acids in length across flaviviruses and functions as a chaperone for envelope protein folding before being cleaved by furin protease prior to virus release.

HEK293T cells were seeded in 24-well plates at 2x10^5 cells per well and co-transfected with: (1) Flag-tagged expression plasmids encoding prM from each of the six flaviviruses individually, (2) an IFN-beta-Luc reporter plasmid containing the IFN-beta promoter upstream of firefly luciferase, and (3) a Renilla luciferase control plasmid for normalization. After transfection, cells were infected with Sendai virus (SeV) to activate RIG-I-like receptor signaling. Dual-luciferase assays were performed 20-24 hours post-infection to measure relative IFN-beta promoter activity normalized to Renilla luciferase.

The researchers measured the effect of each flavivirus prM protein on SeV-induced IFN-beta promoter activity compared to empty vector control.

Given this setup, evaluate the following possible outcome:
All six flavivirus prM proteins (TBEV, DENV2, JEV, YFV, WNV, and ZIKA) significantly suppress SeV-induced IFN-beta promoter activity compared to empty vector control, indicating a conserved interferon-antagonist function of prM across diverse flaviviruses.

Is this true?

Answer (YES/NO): NO